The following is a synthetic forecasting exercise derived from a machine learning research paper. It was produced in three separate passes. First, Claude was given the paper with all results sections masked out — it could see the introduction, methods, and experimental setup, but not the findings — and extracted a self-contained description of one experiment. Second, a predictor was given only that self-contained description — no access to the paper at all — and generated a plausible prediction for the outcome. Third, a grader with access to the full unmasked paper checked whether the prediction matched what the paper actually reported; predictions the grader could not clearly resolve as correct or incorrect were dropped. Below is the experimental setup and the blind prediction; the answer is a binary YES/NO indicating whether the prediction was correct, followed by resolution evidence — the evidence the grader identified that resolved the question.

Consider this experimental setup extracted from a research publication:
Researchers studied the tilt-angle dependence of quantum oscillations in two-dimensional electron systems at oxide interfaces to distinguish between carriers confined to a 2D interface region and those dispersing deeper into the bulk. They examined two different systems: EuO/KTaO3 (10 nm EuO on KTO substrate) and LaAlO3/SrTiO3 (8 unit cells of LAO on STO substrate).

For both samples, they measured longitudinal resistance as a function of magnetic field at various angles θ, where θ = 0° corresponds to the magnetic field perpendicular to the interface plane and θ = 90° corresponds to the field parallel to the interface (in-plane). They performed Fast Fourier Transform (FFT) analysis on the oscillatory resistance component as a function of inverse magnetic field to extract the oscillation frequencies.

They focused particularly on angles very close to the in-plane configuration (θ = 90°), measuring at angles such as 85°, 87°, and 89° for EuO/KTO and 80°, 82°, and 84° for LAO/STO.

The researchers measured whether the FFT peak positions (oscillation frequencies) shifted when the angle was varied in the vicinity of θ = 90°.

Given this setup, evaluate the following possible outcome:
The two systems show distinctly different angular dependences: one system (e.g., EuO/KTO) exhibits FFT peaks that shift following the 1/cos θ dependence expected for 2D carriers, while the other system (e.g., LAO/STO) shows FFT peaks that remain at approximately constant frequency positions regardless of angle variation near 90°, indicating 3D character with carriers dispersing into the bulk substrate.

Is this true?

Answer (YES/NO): NO